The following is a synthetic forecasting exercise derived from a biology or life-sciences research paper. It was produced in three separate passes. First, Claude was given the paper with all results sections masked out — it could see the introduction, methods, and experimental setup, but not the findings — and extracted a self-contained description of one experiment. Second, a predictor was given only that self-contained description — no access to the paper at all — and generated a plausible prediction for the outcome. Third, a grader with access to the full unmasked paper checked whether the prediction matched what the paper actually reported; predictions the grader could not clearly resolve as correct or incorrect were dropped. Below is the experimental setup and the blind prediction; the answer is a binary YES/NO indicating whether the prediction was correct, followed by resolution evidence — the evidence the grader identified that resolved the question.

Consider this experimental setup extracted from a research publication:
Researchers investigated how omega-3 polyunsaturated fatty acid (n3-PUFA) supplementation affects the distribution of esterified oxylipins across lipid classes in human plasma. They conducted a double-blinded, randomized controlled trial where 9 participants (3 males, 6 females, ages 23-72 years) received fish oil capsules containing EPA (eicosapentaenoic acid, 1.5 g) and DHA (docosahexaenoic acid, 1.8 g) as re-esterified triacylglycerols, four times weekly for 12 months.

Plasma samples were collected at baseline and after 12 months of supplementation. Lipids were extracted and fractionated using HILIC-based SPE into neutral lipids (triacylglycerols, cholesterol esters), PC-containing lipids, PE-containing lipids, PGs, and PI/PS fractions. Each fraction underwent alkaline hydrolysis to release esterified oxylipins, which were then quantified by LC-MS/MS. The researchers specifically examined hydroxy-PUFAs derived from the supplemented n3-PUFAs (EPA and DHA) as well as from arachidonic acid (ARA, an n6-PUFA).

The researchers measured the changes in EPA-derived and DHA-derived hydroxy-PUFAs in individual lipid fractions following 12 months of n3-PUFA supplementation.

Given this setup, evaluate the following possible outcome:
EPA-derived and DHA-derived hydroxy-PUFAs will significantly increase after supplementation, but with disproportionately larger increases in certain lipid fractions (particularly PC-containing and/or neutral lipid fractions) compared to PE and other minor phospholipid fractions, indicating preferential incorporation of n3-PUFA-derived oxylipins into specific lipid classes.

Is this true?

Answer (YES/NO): YES